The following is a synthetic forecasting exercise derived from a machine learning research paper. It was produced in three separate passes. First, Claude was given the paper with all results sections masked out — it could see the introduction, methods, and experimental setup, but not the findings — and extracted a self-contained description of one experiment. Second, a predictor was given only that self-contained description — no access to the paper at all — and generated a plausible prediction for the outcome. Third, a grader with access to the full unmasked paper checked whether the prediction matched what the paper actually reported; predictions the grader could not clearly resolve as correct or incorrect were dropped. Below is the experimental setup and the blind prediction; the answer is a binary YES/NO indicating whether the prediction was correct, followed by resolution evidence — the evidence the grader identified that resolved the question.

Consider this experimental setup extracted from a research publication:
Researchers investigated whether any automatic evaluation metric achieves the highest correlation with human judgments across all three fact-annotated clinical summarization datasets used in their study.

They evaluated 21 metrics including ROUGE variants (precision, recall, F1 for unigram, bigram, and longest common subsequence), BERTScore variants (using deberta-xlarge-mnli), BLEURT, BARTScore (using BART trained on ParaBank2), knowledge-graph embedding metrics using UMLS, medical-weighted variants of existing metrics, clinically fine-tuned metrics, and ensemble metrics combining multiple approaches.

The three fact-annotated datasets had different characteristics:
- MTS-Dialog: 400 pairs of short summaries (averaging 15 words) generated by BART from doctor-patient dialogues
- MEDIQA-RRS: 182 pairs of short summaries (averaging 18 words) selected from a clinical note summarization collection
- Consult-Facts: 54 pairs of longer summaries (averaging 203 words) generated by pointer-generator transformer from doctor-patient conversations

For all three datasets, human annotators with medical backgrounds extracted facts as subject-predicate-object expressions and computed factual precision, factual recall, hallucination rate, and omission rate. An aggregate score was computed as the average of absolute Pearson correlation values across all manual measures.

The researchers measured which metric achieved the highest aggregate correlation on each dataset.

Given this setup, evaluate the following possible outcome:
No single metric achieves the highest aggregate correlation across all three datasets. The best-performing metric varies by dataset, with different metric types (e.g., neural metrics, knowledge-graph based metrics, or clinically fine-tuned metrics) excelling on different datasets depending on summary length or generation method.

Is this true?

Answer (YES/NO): YES